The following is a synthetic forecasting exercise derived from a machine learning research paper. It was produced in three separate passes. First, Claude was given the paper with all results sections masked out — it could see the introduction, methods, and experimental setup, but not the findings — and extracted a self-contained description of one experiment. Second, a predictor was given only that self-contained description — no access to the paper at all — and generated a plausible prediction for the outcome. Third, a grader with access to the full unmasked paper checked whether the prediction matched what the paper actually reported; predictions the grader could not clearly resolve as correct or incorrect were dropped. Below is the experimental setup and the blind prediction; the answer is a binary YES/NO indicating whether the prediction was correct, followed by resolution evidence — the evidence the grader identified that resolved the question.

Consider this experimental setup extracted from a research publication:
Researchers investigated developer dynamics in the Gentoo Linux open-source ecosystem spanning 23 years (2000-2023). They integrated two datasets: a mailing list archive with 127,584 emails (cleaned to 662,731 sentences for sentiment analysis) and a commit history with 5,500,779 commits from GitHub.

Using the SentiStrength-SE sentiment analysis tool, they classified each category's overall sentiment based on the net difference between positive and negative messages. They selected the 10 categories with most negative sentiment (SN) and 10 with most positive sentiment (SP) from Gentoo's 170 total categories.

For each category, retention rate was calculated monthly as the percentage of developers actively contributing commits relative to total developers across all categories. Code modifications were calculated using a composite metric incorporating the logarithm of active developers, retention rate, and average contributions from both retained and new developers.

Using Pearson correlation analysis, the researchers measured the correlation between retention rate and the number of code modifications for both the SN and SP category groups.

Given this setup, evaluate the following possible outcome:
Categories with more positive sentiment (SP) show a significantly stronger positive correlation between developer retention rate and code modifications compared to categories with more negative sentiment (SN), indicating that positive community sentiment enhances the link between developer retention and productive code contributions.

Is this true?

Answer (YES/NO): NO